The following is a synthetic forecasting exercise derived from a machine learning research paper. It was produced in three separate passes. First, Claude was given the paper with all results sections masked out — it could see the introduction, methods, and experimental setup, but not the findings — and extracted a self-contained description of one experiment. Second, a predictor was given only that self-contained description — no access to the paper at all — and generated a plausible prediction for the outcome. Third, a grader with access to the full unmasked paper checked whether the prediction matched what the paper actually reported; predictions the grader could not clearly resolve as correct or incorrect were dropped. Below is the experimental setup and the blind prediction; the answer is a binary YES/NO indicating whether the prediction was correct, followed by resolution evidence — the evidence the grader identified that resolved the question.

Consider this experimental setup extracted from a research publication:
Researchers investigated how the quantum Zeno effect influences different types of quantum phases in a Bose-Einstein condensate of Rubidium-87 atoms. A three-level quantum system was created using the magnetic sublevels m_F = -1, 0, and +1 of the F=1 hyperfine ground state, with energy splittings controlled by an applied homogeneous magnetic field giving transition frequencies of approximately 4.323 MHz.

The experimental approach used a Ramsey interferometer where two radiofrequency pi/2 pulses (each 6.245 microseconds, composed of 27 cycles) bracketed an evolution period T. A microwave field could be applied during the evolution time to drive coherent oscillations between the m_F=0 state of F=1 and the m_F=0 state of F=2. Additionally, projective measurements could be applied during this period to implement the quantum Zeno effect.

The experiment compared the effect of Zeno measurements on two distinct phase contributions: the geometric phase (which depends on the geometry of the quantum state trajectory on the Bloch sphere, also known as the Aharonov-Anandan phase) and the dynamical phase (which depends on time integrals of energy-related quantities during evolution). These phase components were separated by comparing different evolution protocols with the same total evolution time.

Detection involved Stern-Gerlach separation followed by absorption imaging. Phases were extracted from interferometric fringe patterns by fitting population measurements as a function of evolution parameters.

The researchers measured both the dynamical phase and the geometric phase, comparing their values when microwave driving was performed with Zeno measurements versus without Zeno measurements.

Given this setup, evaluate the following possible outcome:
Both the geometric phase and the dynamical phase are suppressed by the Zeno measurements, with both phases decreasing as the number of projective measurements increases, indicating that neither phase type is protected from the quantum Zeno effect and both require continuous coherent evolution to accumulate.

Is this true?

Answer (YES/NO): NO